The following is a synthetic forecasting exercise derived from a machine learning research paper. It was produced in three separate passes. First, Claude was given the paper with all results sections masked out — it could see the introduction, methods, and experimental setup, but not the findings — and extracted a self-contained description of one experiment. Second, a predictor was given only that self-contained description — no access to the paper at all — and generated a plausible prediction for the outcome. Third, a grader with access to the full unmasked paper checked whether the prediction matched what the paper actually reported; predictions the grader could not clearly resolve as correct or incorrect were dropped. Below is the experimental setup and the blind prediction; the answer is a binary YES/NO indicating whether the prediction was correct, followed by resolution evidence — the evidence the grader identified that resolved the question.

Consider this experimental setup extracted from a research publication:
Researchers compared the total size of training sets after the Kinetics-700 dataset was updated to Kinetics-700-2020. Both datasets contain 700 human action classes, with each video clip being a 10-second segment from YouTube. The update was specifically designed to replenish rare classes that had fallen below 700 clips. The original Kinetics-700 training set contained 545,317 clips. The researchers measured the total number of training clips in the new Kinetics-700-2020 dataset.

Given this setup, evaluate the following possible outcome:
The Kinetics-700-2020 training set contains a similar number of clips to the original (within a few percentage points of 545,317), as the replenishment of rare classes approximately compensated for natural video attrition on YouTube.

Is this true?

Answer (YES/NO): YES